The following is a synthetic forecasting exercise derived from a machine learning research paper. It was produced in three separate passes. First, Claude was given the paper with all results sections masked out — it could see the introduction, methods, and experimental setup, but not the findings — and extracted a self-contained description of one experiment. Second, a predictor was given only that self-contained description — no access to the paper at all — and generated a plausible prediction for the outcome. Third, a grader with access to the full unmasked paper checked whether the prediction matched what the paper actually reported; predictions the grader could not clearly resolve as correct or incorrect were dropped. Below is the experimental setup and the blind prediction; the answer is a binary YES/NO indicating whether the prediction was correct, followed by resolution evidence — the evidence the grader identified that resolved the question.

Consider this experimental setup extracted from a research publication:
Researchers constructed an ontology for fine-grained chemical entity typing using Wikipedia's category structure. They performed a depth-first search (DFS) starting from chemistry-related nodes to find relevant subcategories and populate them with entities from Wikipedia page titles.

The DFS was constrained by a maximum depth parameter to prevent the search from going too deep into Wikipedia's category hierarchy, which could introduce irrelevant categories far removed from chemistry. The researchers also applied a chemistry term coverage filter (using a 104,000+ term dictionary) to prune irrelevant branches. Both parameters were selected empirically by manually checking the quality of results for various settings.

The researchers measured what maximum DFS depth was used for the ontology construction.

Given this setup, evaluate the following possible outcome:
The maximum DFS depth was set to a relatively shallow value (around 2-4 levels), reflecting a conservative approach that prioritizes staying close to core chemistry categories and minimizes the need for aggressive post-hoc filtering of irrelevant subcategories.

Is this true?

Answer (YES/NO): YES